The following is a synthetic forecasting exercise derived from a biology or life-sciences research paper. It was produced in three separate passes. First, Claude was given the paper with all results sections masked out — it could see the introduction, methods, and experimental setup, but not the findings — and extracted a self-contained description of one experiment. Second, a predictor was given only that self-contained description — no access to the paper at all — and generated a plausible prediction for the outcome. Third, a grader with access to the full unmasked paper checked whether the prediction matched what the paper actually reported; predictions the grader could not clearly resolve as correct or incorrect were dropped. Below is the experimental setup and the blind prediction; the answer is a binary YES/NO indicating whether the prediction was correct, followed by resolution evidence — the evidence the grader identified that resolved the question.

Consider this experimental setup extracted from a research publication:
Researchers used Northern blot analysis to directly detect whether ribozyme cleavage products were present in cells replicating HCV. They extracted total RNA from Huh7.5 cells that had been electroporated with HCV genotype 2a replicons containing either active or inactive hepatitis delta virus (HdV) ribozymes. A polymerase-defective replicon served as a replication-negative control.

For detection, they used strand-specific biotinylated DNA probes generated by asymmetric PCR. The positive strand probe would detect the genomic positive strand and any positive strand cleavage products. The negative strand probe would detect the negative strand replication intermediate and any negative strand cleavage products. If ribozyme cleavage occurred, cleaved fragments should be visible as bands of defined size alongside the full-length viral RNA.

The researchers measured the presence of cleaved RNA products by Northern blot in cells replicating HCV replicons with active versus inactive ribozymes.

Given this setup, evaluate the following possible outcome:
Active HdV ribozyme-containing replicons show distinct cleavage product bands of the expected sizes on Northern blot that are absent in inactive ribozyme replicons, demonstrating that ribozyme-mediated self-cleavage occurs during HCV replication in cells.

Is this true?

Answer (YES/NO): YES